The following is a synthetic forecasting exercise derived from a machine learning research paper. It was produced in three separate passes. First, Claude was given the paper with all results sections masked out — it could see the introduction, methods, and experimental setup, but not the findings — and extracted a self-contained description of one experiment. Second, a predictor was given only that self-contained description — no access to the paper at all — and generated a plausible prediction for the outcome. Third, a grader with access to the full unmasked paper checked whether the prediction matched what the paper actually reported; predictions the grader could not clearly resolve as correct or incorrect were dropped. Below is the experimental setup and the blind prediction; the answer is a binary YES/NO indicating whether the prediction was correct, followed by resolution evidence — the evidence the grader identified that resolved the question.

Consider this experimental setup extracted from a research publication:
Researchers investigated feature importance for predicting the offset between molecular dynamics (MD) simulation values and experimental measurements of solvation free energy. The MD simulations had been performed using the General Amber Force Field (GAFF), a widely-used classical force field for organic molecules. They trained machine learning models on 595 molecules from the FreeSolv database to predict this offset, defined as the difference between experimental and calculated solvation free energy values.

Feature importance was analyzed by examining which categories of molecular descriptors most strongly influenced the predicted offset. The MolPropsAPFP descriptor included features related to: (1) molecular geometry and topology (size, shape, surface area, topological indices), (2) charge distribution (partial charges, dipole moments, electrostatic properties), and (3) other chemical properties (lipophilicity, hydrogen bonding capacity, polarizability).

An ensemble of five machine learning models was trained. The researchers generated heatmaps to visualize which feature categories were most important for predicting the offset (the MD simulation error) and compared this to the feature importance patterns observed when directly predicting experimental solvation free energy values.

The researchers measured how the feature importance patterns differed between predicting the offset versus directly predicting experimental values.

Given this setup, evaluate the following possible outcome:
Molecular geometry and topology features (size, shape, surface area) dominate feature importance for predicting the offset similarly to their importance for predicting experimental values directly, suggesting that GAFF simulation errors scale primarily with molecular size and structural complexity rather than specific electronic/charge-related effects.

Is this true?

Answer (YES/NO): NO